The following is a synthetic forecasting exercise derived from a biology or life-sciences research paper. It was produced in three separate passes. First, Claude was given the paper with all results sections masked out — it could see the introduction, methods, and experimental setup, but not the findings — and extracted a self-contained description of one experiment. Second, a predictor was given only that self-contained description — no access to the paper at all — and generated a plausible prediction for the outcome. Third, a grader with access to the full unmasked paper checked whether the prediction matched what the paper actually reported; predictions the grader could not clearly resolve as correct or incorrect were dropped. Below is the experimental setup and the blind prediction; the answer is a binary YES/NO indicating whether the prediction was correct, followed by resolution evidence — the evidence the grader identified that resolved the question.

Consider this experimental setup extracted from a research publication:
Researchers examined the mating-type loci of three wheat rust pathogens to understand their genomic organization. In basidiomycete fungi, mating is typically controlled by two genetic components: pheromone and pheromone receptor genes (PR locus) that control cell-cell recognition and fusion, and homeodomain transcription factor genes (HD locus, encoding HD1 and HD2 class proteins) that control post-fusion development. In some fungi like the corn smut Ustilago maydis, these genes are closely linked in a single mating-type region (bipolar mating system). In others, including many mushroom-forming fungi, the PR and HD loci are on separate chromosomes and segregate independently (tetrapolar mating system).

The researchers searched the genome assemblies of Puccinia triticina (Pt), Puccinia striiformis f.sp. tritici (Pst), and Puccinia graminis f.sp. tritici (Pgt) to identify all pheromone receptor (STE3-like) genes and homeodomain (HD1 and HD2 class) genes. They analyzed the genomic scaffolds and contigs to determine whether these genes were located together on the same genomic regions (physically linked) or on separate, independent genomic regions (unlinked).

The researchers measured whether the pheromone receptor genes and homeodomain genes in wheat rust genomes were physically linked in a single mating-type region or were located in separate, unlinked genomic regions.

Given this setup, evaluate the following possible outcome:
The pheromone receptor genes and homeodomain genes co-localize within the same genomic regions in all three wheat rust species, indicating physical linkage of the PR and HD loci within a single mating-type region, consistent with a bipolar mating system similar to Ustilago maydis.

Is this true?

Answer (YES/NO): NO